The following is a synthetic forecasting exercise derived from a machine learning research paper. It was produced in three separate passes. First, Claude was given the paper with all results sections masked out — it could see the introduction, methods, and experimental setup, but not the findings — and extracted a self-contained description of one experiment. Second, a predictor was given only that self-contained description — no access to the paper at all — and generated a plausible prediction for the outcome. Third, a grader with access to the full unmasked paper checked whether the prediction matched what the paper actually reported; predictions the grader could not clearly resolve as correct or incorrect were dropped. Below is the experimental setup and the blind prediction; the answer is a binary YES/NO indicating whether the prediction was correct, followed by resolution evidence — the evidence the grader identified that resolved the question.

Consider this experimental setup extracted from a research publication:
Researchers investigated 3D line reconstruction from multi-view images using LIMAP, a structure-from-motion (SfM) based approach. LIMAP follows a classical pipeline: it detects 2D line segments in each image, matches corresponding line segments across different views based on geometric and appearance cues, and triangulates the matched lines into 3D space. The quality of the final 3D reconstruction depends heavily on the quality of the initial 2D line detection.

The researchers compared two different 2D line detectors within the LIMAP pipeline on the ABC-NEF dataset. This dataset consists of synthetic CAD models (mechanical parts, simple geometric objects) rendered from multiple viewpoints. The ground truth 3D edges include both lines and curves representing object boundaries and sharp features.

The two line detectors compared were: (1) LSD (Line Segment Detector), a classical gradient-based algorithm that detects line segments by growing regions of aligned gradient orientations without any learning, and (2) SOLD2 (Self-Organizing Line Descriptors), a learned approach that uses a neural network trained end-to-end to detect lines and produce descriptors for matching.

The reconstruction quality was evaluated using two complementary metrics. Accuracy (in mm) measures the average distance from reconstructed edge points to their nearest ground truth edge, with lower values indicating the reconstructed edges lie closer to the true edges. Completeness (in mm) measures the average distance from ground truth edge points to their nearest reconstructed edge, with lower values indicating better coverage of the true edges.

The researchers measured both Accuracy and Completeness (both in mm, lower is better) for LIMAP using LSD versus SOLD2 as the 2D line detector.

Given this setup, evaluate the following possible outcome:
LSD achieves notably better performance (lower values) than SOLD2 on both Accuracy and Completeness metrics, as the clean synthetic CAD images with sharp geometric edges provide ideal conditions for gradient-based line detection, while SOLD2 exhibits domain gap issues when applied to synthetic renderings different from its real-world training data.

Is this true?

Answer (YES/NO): NO